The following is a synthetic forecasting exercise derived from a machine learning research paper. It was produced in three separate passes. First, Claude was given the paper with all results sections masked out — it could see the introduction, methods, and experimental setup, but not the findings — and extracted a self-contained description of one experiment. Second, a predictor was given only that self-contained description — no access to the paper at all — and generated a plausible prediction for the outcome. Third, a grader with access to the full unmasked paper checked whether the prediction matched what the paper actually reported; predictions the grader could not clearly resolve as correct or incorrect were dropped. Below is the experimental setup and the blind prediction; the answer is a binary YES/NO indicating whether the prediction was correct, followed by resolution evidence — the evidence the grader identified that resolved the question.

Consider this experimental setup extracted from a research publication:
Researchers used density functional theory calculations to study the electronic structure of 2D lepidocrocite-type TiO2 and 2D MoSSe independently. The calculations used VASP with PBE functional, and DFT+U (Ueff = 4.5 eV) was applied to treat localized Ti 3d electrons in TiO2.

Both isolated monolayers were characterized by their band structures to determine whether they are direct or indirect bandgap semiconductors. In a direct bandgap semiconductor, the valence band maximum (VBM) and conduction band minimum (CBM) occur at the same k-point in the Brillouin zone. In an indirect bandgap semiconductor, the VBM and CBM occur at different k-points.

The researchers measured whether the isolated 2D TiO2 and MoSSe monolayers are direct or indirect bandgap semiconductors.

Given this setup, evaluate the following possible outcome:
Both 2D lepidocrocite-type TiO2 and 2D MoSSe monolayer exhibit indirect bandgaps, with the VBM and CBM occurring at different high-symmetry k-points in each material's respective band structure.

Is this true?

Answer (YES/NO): NO